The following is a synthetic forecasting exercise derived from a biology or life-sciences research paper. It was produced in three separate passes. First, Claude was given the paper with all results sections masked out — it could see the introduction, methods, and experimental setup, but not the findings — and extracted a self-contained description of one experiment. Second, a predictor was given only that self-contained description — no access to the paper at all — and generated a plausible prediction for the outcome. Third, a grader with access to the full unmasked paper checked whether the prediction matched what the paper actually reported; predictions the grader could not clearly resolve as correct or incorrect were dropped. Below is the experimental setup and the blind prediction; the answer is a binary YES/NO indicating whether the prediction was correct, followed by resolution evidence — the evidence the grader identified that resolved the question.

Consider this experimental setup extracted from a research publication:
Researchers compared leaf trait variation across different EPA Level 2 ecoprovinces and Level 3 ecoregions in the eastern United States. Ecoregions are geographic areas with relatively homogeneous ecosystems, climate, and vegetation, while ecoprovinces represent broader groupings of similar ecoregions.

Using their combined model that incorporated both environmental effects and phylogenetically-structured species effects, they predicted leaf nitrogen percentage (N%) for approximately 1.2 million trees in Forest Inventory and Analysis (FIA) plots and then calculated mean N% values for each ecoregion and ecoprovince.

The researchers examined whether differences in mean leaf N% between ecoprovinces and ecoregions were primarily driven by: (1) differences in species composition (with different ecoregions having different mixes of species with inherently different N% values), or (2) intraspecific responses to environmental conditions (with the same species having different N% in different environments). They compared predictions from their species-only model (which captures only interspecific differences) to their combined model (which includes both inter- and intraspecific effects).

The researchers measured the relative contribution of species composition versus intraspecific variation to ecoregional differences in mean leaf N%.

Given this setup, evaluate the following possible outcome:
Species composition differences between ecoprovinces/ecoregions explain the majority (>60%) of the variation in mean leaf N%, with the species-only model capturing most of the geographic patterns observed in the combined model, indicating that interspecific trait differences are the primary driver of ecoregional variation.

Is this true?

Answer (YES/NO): NO